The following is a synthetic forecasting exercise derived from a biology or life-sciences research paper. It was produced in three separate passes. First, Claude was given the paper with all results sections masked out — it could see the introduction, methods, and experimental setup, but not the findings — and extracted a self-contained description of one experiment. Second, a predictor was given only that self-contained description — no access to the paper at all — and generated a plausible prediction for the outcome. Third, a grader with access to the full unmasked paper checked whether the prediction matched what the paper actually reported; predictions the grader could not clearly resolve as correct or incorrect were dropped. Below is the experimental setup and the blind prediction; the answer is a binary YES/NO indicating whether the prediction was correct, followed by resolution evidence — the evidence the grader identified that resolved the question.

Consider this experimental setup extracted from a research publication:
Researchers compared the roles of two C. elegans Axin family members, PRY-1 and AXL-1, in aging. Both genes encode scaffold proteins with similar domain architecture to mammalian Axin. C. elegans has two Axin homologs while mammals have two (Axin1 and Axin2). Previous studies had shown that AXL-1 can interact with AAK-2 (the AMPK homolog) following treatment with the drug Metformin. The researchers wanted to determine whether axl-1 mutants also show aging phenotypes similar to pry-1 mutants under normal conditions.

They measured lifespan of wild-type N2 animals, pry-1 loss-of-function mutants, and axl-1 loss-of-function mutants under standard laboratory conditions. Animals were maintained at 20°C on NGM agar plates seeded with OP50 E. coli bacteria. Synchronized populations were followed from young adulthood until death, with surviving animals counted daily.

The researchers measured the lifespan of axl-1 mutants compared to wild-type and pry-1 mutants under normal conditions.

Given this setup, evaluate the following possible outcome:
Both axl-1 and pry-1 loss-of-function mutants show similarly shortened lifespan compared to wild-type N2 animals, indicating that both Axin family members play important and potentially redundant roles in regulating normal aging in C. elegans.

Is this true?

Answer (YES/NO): NO